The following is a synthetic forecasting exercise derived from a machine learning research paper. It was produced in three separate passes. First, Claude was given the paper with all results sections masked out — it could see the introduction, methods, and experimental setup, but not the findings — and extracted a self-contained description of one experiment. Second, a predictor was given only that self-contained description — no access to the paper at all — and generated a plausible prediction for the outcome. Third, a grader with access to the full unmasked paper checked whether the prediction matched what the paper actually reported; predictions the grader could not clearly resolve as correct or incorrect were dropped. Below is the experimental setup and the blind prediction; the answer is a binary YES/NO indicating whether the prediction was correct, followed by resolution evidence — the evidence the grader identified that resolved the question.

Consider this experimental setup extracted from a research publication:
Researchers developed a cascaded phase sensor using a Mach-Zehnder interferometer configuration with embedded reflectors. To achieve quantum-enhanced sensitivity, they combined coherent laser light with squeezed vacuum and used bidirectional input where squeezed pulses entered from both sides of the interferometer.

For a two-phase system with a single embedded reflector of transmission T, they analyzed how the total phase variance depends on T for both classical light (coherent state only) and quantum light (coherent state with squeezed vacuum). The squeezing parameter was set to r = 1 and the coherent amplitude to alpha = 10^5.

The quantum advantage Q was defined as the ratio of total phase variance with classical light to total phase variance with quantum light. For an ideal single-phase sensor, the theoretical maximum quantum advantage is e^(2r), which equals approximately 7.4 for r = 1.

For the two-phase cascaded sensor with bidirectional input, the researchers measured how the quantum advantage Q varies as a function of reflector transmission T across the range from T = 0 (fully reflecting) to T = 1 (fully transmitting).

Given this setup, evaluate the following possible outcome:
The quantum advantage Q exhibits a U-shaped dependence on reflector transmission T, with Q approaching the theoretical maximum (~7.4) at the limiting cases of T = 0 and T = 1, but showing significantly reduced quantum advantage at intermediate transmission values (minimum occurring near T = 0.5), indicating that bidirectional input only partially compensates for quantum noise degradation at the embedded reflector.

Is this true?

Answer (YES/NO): NO